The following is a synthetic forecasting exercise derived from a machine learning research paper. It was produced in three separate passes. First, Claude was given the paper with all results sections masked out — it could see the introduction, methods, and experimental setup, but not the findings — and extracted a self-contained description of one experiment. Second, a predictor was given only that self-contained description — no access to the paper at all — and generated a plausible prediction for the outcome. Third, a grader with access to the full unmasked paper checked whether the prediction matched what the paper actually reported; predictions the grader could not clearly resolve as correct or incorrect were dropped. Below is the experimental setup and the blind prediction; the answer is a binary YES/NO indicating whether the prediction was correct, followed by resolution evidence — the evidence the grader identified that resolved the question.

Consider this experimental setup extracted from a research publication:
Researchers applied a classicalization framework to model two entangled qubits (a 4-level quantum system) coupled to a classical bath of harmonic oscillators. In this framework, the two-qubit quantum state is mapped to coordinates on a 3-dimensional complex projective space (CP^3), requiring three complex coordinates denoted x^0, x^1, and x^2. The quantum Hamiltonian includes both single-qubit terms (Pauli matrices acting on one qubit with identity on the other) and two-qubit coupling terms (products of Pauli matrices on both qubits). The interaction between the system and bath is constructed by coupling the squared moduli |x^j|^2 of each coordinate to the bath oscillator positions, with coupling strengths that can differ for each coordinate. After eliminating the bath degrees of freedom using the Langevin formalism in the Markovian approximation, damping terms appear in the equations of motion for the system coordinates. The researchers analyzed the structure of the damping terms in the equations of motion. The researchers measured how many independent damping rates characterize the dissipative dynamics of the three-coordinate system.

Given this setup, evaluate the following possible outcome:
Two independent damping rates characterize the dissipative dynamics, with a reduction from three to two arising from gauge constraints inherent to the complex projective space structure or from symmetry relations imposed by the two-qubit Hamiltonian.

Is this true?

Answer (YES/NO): NO